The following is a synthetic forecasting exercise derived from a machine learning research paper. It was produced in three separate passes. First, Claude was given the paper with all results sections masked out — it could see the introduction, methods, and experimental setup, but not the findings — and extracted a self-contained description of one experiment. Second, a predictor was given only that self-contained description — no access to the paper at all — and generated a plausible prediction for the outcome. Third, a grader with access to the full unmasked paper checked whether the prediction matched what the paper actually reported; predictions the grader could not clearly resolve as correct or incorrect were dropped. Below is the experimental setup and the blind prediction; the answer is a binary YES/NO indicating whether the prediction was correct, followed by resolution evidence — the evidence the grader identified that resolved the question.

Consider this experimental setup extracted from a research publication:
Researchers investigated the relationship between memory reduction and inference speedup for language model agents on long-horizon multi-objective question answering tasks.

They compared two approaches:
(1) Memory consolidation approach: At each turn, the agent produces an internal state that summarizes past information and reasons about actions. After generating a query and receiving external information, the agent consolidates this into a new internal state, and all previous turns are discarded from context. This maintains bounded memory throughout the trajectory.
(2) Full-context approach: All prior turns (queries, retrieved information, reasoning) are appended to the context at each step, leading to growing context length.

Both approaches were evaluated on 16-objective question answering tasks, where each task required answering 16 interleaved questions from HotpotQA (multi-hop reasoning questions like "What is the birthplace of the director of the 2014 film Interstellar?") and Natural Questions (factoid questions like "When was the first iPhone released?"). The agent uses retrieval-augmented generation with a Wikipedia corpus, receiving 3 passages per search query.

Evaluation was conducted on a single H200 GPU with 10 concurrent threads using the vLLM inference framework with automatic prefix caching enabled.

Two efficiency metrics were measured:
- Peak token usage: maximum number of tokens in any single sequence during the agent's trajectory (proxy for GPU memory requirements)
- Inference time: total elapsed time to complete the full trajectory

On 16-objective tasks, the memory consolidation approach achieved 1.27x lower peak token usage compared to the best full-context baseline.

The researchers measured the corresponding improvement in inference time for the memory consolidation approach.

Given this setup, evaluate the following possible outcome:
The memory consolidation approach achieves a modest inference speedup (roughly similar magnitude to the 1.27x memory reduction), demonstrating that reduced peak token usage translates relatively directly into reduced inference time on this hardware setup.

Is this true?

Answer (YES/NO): NO